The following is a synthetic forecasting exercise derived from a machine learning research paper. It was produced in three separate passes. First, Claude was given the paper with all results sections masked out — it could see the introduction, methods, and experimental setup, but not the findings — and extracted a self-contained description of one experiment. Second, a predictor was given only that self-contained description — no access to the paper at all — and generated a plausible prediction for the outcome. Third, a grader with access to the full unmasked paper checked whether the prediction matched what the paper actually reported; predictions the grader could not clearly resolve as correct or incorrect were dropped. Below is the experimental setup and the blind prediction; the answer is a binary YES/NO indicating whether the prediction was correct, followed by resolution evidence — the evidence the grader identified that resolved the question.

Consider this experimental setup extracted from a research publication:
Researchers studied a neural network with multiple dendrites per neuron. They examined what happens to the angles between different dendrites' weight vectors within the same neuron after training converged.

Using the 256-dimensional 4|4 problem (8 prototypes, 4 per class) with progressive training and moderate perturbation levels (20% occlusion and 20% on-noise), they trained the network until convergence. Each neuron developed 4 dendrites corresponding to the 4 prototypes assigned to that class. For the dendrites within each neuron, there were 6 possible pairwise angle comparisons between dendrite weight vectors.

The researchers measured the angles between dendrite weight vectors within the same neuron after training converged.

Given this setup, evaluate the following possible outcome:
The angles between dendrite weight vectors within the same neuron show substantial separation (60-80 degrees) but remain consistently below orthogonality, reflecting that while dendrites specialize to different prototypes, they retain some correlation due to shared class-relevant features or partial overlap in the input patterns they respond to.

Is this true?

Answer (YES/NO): YES